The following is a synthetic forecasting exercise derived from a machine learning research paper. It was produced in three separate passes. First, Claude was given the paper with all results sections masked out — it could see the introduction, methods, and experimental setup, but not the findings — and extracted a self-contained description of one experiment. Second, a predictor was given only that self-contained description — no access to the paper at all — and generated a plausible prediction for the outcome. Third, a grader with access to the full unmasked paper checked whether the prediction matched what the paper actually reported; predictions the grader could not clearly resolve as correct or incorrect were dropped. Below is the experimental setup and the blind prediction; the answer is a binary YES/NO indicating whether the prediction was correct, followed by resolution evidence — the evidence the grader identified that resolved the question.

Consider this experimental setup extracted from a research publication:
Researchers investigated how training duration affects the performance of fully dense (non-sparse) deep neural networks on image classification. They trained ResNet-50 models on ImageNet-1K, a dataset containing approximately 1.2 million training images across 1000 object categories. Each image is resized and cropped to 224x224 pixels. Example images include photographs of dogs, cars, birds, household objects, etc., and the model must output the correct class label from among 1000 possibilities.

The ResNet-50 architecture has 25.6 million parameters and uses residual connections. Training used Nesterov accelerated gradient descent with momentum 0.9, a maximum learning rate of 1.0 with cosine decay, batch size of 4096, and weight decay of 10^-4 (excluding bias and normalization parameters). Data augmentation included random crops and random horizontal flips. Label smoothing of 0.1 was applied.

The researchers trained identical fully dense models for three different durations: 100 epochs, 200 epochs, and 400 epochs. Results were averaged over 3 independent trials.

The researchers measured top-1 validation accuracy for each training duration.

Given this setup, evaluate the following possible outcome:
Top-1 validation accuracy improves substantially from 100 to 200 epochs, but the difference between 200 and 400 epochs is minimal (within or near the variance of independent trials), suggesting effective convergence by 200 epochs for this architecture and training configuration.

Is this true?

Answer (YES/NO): NO